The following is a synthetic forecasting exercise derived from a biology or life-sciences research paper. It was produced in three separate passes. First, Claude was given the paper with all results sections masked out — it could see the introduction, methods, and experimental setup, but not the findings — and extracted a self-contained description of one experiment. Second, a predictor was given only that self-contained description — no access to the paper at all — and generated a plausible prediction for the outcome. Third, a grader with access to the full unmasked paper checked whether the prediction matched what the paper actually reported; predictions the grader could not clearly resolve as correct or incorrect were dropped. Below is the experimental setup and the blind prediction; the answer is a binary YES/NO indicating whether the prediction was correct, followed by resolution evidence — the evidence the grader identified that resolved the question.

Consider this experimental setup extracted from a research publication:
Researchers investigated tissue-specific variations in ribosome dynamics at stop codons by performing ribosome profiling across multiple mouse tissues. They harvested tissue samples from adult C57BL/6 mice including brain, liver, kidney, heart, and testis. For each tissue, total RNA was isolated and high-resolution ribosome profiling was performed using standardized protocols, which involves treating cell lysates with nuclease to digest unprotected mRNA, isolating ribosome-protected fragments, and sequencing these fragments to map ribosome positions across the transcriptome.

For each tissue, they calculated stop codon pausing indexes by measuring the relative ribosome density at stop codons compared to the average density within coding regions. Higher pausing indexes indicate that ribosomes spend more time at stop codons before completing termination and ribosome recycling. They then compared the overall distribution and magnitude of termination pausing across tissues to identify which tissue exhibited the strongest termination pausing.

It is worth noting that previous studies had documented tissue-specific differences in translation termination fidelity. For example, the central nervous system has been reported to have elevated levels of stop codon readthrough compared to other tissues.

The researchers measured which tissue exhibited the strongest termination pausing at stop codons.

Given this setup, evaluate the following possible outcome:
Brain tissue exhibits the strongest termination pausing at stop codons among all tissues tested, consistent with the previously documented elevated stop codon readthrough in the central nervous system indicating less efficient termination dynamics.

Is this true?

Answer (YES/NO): NO